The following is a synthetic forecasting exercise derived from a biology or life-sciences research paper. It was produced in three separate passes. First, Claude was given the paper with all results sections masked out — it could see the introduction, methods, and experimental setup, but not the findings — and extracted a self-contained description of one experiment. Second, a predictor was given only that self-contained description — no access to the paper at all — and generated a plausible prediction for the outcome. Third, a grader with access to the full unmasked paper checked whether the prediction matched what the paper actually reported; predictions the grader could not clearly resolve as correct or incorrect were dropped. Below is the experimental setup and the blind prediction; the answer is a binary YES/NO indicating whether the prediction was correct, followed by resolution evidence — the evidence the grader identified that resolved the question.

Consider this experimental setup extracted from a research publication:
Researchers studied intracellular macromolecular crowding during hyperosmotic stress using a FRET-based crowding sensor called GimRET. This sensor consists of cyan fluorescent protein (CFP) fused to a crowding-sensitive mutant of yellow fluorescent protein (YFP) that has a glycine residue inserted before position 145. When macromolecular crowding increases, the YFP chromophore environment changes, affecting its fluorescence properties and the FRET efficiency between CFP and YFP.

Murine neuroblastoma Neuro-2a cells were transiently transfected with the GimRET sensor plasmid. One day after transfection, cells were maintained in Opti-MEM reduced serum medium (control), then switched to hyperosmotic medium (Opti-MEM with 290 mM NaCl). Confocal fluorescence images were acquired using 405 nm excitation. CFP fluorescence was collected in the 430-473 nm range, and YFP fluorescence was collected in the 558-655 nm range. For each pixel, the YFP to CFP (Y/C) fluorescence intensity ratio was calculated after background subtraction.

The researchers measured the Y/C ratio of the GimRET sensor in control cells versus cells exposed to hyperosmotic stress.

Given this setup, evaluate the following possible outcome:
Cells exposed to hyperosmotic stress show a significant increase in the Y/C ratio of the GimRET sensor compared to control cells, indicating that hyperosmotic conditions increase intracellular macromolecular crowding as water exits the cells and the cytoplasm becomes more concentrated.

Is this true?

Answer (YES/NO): NO